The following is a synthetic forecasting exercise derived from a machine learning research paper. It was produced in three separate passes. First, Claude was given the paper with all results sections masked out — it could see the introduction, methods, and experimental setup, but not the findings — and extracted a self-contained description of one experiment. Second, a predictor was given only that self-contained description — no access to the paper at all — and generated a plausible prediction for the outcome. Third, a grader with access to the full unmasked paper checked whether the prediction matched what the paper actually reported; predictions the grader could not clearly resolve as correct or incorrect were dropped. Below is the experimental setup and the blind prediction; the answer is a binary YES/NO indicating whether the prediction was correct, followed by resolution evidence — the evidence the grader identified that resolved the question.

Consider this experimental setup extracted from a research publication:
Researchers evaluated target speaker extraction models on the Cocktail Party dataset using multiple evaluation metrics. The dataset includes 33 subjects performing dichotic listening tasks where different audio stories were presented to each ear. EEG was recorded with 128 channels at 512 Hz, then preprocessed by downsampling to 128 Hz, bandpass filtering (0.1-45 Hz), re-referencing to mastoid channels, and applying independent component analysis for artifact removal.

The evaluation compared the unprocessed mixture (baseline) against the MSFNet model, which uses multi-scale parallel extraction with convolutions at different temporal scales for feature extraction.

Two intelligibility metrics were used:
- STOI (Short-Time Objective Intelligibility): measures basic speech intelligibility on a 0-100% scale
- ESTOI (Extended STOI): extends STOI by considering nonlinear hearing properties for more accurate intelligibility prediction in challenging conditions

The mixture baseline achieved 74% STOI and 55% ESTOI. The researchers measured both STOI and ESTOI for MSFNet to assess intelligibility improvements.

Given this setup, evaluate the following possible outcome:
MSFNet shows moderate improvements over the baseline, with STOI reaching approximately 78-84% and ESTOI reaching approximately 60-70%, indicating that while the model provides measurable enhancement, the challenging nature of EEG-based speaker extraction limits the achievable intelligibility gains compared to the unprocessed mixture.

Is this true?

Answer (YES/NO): NO